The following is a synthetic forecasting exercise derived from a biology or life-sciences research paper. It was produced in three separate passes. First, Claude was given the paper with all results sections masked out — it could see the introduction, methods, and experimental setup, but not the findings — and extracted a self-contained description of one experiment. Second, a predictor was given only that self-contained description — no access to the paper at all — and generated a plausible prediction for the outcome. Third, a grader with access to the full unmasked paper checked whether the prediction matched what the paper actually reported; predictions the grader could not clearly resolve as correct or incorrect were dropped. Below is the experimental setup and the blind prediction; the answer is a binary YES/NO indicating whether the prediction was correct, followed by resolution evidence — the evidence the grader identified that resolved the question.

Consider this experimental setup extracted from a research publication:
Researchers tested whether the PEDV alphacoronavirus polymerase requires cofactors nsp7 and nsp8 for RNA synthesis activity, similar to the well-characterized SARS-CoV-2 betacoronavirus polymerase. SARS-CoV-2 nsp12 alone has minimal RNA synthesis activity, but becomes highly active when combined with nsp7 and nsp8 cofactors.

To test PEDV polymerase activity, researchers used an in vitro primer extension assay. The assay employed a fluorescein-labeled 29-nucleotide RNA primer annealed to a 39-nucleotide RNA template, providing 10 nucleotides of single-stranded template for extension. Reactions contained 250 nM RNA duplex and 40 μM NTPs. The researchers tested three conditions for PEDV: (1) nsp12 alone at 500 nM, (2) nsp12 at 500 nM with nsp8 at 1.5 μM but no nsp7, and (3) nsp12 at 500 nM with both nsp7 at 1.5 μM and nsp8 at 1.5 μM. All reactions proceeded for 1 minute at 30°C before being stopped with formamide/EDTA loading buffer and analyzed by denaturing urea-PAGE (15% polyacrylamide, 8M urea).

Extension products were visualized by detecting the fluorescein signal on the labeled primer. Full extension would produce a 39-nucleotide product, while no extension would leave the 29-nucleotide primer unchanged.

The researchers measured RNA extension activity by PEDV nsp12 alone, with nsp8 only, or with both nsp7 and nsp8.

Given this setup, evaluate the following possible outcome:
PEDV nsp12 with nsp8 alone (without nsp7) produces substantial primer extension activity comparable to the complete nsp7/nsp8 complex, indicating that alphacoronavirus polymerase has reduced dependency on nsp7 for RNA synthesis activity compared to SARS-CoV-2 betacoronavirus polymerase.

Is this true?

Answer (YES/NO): NO